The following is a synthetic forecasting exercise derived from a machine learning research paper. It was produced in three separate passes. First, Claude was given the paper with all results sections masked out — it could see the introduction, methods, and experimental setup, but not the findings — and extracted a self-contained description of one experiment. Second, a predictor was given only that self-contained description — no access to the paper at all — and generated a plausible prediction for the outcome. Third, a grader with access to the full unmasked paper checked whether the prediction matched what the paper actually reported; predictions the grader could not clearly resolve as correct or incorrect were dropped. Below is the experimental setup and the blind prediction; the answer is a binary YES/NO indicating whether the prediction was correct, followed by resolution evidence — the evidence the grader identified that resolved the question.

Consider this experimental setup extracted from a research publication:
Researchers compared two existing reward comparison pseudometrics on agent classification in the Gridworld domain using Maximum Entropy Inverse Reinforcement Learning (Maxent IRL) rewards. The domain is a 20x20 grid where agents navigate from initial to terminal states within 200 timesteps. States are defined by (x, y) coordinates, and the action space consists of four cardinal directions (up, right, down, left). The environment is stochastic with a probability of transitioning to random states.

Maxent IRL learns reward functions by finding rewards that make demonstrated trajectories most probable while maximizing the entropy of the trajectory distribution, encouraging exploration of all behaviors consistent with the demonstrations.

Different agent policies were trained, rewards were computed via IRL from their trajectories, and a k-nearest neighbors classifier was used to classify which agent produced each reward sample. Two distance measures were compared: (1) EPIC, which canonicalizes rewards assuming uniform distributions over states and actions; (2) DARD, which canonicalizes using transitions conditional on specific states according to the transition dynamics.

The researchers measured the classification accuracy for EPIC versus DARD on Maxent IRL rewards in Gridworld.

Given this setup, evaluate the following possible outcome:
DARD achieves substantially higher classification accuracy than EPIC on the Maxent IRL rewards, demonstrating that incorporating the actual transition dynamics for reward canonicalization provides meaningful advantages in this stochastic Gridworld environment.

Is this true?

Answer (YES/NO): YES